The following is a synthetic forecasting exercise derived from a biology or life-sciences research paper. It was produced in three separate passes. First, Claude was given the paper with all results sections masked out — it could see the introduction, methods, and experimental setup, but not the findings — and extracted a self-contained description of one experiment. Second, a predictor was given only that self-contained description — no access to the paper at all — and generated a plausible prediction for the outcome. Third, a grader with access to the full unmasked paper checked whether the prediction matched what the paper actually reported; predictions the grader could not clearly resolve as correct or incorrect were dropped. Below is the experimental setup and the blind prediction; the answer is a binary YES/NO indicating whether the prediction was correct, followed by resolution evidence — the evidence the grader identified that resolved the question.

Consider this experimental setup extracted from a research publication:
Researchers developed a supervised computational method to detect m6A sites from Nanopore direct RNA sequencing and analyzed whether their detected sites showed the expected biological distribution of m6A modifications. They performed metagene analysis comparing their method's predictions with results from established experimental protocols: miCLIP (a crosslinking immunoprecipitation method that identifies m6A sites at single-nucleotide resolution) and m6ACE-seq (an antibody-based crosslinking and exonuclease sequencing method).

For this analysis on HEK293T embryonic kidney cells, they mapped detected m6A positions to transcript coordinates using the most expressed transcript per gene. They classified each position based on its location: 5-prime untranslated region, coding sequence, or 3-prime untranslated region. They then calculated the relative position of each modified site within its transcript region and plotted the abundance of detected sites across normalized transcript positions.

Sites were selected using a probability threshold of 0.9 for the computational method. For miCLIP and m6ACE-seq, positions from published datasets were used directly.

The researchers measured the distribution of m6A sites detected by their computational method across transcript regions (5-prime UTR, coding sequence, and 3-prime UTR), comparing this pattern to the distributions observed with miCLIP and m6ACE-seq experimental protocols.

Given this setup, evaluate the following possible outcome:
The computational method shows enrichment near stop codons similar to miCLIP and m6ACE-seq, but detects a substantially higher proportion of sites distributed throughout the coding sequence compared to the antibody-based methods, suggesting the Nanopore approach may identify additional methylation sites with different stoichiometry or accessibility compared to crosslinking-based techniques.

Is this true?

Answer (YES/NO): NO